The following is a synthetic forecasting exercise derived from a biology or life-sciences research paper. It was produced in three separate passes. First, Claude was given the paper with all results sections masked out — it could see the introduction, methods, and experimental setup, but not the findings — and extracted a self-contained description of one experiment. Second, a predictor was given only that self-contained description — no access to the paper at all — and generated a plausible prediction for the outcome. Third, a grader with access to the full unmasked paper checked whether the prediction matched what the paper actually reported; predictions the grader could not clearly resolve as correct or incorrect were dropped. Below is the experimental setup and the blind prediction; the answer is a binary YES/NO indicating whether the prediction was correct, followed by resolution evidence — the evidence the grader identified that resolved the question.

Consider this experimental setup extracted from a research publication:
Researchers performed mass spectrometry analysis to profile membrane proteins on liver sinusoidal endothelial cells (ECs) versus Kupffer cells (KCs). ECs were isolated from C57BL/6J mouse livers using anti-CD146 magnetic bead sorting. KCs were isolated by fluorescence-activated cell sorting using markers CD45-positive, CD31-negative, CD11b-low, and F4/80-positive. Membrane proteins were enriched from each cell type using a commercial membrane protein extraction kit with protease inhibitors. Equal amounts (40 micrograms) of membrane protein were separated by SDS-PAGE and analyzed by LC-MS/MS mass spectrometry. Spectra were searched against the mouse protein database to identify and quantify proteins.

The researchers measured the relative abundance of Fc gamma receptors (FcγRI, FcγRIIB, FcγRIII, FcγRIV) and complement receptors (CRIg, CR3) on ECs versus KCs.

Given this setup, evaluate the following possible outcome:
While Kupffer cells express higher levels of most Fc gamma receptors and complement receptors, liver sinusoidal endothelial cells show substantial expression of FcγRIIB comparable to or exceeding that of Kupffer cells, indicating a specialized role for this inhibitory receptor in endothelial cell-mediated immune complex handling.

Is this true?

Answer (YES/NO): YES